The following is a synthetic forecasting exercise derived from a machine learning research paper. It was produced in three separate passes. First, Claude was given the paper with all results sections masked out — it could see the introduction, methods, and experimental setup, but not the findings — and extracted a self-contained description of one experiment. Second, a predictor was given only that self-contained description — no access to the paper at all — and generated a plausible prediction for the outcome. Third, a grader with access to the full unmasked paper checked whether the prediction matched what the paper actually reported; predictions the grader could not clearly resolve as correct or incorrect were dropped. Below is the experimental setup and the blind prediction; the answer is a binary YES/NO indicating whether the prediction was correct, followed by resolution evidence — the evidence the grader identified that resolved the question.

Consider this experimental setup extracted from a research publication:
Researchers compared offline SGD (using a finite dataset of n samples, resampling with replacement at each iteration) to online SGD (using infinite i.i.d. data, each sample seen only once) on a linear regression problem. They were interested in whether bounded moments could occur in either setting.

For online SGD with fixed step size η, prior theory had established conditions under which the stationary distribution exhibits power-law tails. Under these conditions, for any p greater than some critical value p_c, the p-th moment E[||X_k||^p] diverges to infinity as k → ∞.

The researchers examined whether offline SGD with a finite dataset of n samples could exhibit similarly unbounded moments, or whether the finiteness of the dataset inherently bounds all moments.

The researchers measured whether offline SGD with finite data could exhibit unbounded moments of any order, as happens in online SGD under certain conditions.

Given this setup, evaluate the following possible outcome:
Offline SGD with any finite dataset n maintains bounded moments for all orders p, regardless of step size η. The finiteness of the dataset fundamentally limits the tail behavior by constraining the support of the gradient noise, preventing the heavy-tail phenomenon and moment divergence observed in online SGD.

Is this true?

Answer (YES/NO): YES